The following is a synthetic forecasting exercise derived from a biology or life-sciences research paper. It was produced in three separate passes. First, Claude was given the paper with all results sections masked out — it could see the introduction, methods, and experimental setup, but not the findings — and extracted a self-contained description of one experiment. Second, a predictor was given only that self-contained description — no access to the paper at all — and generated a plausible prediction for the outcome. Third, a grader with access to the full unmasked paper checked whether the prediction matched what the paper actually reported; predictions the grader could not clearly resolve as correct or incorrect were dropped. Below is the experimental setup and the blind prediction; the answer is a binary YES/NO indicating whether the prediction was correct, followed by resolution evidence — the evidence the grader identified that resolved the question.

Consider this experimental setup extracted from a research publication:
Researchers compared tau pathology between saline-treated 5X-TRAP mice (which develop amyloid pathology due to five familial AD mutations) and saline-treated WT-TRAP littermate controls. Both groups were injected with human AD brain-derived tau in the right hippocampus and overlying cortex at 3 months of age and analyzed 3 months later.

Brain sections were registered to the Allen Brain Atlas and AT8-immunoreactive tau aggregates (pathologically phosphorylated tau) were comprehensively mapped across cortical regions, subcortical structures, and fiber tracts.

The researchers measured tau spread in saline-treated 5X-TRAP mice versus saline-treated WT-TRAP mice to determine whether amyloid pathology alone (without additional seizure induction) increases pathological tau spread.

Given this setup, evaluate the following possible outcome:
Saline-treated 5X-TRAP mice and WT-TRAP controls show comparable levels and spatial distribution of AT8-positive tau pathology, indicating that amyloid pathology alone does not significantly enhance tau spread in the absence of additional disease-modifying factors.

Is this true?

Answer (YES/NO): NO